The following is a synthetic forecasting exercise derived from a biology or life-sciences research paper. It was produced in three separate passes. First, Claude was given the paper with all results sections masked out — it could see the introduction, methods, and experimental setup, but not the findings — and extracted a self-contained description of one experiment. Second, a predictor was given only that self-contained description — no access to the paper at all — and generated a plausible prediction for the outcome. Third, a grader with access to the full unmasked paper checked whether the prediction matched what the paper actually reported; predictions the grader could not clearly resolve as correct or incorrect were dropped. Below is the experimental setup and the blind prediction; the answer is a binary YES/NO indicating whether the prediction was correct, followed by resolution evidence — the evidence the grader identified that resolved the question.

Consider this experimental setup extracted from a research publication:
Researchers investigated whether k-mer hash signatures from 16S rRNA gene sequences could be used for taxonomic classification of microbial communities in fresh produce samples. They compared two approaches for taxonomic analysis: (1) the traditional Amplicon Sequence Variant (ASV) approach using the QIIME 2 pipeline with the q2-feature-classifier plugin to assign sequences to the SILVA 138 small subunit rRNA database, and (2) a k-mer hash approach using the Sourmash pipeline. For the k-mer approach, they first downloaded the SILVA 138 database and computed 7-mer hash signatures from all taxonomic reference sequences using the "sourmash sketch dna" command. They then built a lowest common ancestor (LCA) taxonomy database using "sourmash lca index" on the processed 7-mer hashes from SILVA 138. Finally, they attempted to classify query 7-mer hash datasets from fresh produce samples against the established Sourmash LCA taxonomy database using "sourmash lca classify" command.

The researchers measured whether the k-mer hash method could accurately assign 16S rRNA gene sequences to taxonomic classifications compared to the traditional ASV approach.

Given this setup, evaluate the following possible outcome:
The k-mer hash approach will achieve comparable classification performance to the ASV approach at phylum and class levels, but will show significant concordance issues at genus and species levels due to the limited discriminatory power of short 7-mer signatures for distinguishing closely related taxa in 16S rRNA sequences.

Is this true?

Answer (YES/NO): NO